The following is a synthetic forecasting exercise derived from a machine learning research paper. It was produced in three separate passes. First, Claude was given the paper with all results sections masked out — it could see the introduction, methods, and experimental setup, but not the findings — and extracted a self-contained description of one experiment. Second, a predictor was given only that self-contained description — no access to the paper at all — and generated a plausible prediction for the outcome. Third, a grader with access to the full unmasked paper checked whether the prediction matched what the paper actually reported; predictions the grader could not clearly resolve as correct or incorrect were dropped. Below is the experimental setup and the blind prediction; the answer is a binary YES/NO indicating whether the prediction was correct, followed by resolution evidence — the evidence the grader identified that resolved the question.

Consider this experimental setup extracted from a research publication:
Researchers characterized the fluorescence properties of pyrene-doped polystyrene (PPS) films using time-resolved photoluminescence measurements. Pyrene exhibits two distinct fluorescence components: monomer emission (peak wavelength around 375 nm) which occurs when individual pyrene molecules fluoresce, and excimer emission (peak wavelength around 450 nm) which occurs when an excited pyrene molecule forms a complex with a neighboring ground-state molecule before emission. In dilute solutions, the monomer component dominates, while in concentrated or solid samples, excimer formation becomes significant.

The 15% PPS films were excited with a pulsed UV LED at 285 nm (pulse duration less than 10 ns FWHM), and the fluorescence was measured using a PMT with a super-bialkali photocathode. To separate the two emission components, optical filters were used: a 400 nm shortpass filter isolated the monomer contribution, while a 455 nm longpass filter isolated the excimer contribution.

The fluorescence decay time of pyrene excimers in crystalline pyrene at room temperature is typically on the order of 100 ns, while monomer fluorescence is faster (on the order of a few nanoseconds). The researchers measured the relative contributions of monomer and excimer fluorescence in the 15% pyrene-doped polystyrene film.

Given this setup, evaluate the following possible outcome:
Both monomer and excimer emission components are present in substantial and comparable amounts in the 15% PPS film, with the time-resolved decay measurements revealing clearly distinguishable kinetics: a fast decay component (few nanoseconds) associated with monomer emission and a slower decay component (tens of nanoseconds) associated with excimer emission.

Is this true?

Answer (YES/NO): NO